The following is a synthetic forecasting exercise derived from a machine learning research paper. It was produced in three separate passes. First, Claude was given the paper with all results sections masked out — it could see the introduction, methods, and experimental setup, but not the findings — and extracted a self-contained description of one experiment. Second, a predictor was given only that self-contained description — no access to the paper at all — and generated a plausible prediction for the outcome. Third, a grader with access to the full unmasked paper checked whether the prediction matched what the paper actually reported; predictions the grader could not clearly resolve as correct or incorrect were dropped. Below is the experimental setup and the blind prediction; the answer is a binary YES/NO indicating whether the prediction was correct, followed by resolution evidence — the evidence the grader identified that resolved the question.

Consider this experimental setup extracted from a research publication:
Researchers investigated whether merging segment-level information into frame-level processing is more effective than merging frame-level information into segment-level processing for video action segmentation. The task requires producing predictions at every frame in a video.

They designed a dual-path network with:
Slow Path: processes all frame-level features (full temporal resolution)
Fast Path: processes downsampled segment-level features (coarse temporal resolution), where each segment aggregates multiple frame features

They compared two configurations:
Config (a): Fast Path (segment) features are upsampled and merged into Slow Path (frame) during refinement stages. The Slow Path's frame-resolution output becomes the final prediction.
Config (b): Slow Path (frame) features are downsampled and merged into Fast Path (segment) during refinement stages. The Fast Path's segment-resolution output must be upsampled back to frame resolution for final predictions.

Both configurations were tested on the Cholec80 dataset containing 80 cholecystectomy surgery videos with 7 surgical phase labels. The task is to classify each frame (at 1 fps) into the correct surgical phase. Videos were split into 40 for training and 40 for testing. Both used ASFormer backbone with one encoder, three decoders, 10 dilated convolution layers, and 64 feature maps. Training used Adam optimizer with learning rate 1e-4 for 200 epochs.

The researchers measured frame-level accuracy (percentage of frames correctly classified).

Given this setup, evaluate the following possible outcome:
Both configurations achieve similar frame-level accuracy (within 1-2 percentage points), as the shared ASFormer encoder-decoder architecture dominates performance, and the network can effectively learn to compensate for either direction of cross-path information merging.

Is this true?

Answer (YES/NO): YES